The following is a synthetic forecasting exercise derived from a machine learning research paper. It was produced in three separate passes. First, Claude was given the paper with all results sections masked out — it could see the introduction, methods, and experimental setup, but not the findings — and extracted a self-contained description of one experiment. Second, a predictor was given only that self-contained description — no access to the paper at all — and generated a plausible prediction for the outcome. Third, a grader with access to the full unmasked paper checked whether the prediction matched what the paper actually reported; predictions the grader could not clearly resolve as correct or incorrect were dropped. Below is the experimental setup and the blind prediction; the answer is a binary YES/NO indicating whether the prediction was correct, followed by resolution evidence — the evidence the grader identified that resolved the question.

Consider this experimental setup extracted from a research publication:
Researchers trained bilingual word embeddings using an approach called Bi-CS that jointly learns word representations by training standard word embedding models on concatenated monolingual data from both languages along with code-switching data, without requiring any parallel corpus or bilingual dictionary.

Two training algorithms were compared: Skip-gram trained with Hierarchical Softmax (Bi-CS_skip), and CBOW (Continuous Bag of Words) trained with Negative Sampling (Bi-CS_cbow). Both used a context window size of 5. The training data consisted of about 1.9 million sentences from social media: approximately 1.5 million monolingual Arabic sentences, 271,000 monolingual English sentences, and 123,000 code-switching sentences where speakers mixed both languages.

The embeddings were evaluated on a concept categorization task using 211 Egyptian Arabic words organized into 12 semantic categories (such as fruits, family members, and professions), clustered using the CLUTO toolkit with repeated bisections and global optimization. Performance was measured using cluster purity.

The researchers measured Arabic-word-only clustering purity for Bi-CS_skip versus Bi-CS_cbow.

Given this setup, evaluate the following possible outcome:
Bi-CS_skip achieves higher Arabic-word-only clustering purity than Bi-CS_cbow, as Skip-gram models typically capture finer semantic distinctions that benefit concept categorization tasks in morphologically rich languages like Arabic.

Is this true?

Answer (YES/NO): NO